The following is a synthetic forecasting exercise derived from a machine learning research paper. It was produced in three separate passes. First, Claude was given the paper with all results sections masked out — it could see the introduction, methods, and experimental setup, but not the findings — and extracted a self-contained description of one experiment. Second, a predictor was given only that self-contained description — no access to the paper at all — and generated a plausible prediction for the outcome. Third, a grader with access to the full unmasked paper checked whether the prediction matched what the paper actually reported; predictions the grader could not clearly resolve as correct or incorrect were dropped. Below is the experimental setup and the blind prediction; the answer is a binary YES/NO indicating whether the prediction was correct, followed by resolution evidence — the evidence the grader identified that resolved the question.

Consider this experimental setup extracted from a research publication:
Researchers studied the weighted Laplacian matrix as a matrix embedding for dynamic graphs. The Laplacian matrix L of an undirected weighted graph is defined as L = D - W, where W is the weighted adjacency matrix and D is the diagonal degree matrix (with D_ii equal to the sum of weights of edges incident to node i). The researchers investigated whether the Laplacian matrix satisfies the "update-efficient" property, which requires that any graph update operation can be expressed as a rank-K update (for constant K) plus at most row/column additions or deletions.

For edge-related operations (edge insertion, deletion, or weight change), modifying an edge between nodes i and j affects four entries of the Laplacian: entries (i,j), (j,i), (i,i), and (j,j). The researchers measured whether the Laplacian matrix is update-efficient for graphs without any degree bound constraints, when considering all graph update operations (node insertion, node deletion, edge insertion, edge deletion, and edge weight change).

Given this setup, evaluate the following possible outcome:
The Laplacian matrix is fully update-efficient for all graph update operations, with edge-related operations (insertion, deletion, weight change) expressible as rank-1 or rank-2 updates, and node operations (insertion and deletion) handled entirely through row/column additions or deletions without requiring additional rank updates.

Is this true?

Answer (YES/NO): NO